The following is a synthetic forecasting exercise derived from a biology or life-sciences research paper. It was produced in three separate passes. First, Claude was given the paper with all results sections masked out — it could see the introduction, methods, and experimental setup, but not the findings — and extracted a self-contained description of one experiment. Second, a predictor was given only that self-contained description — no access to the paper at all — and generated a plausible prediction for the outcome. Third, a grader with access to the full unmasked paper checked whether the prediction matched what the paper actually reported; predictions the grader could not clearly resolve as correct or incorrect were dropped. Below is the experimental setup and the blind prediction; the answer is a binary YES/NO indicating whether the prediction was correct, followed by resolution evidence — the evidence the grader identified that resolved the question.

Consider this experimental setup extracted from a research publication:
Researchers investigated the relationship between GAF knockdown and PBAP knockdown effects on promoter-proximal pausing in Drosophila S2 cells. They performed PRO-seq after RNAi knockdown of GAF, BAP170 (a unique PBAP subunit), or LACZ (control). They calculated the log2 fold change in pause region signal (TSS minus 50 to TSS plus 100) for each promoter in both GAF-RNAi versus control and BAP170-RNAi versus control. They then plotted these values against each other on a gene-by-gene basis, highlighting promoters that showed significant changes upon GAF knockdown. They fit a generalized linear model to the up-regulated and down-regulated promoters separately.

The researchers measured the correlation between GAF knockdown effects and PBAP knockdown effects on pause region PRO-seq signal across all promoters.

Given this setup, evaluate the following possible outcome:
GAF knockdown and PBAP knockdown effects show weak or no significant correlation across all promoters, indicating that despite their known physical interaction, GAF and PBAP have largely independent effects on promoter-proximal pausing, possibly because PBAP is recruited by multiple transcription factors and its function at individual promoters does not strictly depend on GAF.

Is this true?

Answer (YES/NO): NO